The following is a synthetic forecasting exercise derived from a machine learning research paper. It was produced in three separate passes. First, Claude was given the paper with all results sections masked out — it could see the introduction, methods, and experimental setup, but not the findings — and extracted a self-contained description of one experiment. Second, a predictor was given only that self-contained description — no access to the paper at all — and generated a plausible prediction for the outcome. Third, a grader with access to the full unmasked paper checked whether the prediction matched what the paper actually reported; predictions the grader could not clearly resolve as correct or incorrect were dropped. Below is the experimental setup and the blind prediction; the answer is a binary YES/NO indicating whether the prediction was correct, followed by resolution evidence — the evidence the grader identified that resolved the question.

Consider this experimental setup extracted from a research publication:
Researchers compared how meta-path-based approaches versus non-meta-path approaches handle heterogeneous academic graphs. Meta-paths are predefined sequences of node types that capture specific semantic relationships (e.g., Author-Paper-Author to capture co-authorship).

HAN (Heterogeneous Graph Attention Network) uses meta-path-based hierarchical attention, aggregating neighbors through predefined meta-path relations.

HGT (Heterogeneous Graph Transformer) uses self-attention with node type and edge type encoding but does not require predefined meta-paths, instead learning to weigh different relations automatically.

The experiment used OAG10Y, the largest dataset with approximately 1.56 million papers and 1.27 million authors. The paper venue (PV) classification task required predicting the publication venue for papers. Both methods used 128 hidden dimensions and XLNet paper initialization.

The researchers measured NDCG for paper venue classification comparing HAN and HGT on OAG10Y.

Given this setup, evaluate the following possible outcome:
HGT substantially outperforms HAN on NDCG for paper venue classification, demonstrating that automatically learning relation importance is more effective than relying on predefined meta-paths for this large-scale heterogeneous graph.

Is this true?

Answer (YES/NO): YES